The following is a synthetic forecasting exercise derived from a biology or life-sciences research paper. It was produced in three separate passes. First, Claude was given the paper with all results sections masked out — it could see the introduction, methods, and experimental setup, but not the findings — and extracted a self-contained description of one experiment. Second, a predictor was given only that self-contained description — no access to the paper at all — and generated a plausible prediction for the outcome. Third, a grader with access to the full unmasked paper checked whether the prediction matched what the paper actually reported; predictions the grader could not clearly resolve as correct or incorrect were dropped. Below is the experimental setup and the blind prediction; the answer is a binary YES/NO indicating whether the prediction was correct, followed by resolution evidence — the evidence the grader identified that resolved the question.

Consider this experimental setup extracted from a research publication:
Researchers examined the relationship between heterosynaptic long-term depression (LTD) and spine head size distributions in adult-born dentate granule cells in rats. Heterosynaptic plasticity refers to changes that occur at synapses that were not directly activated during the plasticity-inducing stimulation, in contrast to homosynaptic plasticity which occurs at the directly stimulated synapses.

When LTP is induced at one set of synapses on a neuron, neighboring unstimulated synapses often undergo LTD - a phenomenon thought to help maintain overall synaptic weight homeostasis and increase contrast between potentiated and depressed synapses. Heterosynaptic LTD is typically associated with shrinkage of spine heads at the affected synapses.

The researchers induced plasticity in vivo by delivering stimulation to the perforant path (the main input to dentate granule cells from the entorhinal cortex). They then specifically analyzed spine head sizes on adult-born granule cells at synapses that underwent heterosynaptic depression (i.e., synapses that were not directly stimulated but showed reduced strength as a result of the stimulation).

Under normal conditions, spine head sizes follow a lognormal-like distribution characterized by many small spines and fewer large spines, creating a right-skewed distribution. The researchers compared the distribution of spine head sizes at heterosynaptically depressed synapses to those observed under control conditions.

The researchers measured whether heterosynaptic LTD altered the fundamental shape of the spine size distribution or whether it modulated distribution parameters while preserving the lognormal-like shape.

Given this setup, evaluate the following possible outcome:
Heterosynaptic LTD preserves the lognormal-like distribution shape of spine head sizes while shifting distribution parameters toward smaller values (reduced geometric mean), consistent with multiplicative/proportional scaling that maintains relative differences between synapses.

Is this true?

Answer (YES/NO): YES